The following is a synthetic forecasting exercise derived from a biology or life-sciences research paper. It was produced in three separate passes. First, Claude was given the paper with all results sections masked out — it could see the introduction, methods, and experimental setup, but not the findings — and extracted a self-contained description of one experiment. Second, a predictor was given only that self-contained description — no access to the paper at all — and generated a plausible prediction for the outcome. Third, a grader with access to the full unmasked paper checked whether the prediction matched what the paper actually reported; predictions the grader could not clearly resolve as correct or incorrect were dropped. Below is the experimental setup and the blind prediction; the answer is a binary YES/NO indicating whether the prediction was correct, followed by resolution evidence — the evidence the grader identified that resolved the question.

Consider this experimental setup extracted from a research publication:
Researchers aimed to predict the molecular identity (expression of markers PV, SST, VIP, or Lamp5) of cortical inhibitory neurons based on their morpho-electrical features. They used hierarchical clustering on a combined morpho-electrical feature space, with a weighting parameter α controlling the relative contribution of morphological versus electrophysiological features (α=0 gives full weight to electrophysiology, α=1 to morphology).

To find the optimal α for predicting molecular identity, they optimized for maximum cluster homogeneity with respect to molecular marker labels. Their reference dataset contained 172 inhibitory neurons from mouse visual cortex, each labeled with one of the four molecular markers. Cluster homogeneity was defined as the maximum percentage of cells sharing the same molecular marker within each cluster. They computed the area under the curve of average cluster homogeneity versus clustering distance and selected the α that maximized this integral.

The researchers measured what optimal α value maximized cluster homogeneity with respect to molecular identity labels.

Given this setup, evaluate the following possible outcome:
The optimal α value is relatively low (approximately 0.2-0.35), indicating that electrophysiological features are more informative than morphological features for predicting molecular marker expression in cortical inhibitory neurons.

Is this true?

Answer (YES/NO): YES